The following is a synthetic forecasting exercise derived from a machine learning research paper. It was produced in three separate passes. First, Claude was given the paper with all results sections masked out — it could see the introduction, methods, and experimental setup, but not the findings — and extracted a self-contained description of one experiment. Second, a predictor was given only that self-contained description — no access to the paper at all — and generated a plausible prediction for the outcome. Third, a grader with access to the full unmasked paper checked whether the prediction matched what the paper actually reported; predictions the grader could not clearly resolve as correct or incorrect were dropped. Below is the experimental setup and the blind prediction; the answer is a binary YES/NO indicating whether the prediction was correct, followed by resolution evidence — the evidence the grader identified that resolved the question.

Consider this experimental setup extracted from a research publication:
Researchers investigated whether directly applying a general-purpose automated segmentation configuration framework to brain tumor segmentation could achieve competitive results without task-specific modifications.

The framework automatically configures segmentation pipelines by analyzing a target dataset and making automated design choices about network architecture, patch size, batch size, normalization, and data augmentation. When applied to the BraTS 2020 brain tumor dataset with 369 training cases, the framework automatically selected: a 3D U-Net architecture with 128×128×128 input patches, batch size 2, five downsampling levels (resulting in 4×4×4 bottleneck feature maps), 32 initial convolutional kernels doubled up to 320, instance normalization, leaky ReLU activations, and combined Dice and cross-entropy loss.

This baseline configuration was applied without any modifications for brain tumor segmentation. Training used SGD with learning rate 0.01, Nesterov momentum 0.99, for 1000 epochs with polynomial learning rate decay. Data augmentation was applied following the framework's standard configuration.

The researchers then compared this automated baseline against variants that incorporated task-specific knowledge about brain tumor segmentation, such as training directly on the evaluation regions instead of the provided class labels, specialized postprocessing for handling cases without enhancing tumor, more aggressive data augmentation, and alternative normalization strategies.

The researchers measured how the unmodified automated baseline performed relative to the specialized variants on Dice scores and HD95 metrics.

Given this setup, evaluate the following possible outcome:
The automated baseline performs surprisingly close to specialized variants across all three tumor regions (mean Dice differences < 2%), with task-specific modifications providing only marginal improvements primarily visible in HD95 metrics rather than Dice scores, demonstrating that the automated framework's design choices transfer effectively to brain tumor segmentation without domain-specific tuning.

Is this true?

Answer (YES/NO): NO